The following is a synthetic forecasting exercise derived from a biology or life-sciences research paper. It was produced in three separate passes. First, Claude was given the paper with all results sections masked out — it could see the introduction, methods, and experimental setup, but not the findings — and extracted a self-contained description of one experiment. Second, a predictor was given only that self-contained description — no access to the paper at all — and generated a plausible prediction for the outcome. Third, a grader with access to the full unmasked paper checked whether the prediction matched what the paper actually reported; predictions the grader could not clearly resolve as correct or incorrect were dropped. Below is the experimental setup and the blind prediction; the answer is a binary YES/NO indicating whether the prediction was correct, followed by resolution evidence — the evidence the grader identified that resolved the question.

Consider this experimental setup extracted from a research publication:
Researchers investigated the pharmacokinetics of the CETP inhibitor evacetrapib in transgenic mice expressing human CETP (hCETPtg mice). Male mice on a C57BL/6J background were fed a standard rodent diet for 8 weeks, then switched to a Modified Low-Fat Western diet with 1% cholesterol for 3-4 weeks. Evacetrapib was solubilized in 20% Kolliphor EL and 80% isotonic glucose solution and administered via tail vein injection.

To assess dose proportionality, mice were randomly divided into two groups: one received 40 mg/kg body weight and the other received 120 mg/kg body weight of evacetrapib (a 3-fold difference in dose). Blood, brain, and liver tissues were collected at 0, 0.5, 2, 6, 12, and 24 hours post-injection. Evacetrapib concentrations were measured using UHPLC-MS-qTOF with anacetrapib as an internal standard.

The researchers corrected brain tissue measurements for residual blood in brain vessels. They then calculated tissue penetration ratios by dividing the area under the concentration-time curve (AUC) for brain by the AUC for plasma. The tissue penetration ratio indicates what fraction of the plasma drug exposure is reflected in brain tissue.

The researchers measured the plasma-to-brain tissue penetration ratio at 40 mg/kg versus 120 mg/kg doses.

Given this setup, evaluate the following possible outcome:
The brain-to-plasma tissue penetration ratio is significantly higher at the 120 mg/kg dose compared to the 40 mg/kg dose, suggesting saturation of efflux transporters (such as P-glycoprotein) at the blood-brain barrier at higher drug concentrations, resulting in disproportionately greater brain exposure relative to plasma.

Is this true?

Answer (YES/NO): NO